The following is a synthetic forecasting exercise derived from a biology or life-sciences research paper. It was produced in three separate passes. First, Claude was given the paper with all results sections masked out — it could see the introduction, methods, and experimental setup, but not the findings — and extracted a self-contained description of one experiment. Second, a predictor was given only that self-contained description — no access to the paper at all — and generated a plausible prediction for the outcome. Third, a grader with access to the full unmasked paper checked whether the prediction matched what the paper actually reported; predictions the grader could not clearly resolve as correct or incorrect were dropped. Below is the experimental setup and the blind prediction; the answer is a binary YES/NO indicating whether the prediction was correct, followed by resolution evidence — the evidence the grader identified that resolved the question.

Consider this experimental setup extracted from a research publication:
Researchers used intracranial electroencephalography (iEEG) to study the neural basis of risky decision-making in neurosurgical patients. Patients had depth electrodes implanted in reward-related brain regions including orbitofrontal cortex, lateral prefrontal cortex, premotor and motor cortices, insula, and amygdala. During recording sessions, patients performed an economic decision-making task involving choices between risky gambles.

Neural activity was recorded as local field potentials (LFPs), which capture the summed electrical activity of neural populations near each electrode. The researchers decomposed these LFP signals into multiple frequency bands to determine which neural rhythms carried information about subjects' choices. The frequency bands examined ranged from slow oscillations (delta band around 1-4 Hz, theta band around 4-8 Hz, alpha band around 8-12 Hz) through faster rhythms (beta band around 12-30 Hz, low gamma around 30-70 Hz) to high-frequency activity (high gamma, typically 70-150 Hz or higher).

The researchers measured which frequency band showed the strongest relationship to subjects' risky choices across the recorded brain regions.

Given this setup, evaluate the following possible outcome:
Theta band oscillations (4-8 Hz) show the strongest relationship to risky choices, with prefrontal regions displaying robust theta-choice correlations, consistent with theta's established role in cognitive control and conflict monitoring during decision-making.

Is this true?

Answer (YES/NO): NO